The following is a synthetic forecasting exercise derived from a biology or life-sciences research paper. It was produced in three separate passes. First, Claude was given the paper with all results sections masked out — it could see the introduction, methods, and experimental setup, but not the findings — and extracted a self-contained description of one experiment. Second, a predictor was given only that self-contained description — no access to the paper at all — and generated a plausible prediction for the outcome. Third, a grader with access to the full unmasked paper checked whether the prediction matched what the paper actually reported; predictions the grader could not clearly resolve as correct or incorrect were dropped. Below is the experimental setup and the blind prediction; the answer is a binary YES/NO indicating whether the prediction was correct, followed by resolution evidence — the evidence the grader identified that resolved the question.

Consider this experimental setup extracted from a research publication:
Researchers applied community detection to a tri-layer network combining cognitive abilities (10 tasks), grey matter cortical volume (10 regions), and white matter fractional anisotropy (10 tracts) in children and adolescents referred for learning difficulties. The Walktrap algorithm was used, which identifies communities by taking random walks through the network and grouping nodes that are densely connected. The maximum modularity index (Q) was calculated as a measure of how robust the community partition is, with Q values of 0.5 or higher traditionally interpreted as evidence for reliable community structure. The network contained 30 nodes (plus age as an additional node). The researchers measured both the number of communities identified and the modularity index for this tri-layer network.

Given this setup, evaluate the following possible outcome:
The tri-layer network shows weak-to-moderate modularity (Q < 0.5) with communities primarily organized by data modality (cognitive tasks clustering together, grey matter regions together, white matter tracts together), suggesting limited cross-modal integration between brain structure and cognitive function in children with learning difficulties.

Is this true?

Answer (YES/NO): NO